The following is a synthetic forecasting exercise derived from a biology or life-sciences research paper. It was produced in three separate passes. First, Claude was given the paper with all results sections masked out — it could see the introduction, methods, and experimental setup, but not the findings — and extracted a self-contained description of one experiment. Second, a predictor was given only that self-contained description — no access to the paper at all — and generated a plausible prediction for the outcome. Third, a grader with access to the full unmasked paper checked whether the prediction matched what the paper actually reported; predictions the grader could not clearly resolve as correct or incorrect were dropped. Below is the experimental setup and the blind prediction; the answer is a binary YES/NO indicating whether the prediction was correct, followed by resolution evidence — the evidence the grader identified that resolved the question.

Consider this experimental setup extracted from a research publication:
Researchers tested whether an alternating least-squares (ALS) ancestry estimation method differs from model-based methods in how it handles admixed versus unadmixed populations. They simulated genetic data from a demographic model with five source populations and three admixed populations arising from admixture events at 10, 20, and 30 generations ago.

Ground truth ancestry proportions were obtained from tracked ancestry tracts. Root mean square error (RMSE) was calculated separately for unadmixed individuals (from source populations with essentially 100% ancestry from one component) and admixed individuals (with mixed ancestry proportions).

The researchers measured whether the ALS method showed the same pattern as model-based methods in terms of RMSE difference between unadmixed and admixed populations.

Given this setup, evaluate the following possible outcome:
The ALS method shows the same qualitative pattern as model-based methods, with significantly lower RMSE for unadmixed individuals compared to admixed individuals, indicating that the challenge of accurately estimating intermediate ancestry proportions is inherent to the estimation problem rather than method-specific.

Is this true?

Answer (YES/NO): NO